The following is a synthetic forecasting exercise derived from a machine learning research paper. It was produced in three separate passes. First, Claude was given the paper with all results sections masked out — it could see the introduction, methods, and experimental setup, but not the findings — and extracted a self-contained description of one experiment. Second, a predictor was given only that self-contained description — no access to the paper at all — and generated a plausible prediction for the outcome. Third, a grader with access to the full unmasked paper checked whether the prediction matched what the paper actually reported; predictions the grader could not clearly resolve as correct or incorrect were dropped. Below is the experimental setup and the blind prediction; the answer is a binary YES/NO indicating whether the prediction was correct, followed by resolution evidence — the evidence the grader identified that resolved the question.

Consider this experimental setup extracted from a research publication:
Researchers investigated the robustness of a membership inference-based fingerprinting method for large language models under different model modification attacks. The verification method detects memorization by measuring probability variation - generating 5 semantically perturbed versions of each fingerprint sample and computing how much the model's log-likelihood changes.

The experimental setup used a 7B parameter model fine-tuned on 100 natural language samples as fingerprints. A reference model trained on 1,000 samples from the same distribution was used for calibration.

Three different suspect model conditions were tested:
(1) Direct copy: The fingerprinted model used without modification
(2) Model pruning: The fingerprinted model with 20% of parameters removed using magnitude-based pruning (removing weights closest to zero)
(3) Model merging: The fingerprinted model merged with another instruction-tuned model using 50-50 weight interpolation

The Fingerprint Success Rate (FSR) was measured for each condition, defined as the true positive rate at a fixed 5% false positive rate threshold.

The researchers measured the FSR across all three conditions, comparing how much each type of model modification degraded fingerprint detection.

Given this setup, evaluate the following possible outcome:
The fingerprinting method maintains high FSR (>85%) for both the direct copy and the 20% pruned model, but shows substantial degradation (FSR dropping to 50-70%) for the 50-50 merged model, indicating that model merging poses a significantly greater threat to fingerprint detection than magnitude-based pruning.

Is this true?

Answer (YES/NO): NO